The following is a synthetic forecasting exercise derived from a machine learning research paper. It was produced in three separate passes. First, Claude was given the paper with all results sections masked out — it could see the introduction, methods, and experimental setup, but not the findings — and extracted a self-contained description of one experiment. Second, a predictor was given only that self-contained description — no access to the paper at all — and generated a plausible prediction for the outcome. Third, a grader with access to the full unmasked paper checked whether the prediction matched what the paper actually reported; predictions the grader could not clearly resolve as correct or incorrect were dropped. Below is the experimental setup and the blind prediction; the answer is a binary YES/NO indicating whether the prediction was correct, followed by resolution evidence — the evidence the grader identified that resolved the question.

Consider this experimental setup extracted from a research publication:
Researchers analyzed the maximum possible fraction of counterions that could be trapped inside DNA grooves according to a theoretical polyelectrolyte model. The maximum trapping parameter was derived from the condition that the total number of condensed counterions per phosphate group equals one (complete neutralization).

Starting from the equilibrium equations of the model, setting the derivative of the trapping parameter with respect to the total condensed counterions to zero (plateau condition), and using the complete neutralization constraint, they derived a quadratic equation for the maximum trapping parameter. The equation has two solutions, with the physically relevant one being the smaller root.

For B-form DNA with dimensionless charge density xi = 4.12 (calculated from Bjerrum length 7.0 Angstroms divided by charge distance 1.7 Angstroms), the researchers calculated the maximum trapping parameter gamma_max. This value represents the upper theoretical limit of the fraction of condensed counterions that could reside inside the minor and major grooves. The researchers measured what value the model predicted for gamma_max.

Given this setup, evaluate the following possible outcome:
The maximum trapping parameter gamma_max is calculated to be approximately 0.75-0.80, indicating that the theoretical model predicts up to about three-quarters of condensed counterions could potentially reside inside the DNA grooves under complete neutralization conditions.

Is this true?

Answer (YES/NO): NO